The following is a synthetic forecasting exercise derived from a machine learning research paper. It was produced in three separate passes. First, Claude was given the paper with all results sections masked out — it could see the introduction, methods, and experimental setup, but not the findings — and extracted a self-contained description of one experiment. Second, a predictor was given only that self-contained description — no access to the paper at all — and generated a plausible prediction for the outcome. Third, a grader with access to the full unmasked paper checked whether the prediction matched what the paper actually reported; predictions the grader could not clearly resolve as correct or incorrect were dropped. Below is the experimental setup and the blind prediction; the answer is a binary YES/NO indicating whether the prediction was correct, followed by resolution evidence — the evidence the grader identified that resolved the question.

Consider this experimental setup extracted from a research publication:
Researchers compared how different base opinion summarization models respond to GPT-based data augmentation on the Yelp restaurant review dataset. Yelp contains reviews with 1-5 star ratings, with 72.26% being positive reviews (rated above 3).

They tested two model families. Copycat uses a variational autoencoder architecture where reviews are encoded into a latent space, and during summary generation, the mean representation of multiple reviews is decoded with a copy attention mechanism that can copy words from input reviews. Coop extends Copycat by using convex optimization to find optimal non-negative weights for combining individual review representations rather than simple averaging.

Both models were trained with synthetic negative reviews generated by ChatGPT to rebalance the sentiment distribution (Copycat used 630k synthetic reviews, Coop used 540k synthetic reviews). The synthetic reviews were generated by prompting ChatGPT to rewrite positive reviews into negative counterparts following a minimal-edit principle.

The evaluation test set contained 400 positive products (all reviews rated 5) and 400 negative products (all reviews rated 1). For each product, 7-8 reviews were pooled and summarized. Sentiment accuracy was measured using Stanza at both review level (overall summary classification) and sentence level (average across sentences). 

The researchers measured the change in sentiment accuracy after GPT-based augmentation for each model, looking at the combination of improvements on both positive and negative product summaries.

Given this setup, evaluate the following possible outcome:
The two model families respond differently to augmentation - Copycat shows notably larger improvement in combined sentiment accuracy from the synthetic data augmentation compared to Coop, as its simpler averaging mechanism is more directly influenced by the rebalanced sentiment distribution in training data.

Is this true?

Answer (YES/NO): NO